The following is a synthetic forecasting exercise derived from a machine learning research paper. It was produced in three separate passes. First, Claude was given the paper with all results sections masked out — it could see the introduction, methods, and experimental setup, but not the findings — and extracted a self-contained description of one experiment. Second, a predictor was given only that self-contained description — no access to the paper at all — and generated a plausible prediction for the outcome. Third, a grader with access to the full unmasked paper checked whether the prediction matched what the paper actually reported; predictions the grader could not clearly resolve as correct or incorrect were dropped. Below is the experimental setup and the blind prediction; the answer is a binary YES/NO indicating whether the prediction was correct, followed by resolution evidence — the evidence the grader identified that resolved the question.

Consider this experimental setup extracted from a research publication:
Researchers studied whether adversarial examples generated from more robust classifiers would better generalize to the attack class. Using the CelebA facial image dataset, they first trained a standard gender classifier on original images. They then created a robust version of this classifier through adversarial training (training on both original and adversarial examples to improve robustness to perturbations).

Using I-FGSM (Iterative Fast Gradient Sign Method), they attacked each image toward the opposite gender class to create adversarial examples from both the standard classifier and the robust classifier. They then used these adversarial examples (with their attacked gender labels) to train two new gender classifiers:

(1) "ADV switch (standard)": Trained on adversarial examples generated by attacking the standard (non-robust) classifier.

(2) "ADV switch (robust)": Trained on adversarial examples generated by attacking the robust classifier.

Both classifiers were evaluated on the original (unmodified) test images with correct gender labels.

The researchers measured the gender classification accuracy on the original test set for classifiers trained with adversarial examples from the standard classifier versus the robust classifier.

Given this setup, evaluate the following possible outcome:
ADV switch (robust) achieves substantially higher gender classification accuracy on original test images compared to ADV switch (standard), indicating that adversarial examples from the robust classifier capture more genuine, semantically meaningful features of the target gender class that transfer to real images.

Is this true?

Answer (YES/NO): YES